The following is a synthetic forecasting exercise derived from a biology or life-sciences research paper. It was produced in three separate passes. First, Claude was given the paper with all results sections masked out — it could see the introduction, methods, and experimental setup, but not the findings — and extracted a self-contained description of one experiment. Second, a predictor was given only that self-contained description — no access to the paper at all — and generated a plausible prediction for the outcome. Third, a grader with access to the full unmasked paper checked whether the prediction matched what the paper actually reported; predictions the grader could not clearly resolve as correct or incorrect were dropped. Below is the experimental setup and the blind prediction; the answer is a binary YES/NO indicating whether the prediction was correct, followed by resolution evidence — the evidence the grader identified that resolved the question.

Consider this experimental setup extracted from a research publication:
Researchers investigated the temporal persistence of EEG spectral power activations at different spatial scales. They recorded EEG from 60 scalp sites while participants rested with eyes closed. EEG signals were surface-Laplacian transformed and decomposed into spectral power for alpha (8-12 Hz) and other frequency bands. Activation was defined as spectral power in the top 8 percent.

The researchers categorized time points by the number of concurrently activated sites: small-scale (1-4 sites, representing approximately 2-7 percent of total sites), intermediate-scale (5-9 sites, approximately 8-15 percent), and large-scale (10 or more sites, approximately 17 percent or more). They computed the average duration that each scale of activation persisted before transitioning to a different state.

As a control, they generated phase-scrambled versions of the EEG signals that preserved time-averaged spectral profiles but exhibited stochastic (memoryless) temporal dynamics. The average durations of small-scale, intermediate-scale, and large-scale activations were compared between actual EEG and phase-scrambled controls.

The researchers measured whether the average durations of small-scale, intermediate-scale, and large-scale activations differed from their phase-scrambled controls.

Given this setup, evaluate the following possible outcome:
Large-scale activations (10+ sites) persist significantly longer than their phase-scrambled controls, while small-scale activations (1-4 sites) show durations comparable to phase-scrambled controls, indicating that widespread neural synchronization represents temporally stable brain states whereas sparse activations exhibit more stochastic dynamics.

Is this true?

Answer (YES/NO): NO